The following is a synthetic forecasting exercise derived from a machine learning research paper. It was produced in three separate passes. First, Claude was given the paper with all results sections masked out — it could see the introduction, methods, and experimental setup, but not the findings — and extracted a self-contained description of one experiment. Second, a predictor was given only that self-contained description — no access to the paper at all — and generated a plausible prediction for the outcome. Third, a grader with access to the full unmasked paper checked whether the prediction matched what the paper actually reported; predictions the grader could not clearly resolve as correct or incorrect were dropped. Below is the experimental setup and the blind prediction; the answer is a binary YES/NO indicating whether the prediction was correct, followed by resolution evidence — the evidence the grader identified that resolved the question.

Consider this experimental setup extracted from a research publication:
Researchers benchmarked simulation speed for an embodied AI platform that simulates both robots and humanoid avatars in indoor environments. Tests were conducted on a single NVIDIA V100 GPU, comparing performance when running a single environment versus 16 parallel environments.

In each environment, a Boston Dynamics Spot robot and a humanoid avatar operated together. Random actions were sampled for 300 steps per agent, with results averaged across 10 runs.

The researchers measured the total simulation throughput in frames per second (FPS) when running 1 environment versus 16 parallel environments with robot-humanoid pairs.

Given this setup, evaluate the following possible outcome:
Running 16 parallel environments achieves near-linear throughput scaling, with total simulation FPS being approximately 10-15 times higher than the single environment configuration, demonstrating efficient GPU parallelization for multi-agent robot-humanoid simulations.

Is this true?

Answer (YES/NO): NO